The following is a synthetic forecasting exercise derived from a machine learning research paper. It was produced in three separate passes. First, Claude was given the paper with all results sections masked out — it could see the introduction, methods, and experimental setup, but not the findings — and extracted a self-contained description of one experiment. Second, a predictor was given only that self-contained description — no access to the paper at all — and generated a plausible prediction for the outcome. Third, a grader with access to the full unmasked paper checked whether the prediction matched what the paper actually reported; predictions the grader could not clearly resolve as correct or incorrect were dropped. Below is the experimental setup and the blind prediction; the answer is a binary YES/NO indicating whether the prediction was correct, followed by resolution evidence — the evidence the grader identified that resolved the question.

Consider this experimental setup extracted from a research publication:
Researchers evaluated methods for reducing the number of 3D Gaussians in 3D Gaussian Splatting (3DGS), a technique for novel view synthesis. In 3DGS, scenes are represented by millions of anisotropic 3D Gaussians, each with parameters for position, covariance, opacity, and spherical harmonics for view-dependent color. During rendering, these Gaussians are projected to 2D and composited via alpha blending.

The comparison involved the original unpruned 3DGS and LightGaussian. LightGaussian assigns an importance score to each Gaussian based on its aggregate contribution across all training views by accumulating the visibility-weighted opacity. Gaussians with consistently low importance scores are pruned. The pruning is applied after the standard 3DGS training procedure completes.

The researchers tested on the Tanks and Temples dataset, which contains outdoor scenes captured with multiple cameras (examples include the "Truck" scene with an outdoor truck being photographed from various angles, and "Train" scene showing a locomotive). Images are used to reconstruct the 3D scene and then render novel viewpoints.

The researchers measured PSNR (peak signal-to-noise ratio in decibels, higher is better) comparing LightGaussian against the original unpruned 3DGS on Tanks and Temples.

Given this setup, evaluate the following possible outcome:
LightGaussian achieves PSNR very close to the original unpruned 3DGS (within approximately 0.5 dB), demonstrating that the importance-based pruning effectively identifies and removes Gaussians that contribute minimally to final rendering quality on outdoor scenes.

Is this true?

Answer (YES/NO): YES